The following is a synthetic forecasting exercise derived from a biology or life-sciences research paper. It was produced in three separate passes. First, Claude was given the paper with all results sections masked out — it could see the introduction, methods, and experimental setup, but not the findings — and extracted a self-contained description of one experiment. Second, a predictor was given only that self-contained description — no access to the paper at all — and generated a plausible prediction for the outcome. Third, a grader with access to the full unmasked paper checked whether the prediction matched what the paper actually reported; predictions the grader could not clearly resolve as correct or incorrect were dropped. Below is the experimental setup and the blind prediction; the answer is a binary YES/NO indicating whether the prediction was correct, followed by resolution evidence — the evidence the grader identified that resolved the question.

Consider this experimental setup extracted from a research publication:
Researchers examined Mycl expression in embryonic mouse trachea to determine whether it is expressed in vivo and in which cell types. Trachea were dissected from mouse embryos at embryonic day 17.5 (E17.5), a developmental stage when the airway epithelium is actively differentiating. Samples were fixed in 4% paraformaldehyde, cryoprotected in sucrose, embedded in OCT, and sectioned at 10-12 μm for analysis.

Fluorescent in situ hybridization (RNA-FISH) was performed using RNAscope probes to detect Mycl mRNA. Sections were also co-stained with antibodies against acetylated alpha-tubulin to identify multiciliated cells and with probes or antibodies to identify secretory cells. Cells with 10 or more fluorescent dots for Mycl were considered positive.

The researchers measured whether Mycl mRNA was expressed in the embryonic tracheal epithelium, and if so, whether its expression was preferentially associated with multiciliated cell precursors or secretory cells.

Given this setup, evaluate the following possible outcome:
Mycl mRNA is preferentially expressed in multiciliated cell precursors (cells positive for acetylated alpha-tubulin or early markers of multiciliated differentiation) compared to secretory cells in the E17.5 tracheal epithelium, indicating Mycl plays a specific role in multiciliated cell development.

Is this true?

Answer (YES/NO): YES